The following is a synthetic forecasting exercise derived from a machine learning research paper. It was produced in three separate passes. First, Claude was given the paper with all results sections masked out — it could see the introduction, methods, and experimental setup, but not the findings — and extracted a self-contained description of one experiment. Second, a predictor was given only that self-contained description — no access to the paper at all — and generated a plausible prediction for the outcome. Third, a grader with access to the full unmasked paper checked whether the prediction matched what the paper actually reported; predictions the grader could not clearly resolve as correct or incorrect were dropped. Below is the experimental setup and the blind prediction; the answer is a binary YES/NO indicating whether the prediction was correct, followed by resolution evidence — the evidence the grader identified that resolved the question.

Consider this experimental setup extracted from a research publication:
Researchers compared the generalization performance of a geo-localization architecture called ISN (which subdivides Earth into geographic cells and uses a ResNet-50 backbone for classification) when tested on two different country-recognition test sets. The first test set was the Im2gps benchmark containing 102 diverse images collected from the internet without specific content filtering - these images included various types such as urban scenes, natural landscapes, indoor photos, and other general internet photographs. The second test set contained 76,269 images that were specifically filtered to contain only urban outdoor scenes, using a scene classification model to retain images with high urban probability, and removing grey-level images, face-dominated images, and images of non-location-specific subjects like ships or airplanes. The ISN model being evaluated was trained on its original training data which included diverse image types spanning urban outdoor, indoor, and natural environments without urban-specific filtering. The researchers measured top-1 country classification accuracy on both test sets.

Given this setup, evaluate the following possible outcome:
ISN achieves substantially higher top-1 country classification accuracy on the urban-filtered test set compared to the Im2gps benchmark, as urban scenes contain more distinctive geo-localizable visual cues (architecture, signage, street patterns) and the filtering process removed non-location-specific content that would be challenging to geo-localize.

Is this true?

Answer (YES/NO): NO